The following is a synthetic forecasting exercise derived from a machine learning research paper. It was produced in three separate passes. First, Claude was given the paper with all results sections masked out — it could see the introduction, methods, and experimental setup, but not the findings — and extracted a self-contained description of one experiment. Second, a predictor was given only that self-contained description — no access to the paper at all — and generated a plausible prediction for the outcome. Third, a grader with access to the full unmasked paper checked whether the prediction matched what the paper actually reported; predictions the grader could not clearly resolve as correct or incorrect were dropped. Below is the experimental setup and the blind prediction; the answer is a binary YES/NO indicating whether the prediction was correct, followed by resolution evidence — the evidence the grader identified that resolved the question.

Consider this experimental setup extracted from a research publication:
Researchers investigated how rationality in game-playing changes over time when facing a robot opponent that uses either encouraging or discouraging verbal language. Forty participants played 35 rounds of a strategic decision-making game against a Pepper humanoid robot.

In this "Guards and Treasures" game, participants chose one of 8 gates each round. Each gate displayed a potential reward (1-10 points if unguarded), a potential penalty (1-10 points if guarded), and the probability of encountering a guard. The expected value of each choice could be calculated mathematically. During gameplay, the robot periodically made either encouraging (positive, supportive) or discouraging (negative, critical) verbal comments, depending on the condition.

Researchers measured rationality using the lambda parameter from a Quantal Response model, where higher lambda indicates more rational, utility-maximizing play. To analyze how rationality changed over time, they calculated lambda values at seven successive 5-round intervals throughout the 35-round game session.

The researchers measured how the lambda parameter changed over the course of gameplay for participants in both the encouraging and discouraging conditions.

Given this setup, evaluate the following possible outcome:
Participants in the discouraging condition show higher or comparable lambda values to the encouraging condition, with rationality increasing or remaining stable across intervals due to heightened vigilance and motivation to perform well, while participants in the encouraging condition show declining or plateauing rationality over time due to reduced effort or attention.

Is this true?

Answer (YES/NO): NO